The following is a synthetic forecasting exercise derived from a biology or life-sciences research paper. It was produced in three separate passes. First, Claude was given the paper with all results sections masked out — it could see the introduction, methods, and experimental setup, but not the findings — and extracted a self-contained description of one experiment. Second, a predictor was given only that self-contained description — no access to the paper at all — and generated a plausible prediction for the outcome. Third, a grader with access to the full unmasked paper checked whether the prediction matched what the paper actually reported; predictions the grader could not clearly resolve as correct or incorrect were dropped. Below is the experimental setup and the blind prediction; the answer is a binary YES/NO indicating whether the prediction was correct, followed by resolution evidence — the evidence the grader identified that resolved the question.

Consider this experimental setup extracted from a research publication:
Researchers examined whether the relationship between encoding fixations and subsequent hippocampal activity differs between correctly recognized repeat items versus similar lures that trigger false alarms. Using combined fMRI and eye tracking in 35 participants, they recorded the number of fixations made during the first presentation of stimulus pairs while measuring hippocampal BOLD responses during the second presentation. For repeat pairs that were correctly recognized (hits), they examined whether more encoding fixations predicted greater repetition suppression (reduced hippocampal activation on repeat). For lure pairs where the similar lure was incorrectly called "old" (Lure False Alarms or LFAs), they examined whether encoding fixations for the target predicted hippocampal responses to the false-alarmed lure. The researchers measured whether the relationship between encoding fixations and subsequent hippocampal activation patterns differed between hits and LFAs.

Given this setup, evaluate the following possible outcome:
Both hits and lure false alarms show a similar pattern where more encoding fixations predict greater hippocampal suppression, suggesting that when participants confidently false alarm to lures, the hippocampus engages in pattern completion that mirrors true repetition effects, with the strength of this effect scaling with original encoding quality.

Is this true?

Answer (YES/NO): NO